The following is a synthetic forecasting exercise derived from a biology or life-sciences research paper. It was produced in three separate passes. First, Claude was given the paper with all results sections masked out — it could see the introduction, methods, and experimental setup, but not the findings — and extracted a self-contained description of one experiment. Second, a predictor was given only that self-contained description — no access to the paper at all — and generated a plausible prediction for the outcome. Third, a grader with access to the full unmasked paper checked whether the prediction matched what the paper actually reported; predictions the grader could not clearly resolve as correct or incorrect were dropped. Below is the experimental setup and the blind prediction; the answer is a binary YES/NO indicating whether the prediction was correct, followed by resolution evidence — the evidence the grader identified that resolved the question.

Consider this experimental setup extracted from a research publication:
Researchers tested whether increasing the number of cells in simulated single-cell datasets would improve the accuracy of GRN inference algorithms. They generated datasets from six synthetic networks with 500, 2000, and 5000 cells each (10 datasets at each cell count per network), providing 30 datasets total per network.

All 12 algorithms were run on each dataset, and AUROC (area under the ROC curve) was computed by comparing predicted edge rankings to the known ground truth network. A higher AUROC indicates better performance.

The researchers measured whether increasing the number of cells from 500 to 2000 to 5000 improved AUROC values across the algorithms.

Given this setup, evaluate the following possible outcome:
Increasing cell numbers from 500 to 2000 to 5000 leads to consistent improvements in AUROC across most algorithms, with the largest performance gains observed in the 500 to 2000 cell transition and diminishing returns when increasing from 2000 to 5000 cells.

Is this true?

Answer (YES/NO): NO